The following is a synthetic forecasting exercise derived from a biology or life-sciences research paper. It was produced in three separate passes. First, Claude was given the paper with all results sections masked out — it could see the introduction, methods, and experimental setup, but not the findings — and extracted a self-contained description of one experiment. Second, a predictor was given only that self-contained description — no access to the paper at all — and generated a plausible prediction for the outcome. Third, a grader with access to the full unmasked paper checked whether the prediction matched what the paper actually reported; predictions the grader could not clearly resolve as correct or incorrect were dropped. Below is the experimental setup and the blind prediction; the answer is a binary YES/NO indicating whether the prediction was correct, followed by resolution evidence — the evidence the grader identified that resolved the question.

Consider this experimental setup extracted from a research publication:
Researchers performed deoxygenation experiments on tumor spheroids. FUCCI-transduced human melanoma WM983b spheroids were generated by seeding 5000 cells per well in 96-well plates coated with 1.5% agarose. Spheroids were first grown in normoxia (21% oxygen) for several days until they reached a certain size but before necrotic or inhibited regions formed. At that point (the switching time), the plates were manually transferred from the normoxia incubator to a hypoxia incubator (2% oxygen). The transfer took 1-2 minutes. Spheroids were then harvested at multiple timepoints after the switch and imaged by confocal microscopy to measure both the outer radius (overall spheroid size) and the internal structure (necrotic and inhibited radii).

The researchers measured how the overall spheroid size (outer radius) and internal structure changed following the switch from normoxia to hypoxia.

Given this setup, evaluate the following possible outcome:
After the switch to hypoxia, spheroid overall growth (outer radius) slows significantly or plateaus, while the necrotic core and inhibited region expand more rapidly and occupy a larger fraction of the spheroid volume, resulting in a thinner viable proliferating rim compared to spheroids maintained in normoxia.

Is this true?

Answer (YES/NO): YES